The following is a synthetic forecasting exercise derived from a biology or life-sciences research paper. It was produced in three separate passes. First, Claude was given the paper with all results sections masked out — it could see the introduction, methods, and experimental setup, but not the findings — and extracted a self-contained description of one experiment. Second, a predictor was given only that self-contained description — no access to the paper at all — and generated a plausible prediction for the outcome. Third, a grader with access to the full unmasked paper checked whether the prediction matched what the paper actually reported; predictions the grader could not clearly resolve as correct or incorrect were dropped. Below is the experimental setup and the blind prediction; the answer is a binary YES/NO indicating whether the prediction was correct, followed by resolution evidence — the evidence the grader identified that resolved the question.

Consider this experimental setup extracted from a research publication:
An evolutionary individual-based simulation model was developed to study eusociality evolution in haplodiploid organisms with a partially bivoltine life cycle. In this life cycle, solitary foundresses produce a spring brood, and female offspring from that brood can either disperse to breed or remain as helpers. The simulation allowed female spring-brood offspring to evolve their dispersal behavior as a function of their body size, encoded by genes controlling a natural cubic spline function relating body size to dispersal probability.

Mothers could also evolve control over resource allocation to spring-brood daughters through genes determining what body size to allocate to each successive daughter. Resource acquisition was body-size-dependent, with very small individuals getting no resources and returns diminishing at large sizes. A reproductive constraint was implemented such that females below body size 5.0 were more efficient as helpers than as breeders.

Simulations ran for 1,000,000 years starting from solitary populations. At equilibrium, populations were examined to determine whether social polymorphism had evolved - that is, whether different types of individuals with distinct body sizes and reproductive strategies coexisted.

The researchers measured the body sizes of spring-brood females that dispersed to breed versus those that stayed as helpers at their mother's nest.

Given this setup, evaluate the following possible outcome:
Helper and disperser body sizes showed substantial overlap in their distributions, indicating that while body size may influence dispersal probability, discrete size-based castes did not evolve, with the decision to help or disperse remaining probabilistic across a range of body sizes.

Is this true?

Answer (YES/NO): NO